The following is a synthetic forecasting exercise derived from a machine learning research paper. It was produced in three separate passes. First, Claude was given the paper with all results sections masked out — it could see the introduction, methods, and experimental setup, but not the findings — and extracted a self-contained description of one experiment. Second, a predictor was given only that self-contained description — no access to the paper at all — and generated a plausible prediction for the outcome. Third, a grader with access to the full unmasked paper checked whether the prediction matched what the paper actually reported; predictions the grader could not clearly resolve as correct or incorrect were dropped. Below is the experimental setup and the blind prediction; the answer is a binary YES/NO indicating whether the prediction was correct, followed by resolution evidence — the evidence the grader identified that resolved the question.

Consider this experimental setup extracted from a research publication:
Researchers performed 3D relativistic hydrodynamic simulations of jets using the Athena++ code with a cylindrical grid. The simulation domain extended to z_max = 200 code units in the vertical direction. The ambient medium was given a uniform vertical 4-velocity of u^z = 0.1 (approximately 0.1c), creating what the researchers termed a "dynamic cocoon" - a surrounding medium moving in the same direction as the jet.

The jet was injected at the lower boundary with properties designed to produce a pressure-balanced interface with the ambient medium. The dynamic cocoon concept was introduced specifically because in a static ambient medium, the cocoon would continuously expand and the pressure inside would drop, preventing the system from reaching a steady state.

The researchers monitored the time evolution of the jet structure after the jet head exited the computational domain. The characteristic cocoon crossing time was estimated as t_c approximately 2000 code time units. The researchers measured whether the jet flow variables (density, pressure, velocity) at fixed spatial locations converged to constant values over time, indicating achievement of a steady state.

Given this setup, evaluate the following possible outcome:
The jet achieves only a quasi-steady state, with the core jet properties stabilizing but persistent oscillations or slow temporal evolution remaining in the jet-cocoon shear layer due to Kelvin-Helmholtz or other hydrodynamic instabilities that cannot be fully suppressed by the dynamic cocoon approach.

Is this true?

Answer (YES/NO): NO